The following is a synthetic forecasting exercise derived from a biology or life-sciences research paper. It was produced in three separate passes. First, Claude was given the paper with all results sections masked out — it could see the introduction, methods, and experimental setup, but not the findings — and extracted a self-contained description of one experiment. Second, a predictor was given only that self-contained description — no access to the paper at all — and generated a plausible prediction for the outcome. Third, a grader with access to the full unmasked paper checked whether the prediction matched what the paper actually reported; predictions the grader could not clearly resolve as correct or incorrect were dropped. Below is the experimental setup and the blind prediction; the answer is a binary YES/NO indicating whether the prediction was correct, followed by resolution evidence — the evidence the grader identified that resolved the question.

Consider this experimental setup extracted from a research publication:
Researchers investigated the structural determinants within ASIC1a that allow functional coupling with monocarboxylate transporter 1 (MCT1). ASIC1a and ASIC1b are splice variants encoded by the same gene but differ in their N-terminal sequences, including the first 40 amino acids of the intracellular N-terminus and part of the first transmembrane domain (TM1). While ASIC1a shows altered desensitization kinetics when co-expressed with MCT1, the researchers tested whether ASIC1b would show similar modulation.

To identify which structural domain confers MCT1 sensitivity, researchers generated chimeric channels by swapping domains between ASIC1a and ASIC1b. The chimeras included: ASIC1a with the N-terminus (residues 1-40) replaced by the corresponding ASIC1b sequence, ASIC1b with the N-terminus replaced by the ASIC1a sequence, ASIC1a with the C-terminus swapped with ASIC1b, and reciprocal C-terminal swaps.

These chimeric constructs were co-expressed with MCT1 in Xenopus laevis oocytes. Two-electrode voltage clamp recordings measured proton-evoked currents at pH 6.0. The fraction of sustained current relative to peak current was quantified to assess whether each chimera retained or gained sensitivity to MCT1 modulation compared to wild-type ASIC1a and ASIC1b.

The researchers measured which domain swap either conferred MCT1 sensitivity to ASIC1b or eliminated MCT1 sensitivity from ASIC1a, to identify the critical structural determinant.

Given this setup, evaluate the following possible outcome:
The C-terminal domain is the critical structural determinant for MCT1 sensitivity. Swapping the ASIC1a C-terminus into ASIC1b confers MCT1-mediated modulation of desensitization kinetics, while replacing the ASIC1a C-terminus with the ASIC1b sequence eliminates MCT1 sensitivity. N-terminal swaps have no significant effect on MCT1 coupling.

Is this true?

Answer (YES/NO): NO